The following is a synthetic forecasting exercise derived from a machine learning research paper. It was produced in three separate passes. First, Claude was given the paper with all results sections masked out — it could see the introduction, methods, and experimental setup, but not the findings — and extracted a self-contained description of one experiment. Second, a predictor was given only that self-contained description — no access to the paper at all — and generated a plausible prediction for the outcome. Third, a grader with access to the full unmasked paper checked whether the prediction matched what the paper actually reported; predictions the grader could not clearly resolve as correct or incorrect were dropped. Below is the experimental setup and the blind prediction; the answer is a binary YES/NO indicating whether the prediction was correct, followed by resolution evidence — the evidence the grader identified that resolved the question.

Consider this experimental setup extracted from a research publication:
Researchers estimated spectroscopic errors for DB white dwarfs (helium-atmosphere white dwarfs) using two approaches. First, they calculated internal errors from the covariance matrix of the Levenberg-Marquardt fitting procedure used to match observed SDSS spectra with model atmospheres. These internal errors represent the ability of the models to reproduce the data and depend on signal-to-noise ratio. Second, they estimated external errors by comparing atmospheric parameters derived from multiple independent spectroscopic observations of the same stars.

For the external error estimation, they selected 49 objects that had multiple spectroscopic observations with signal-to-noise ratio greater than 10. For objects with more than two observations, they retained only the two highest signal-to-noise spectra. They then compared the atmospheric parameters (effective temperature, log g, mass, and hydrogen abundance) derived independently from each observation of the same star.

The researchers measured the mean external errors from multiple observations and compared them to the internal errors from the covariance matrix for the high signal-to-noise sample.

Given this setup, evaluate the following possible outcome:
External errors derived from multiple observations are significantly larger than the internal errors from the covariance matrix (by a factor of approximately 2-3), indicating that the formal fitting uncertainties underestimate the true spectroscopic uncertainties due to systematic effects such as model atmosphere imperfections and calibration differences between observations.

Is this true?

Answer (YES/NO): NO